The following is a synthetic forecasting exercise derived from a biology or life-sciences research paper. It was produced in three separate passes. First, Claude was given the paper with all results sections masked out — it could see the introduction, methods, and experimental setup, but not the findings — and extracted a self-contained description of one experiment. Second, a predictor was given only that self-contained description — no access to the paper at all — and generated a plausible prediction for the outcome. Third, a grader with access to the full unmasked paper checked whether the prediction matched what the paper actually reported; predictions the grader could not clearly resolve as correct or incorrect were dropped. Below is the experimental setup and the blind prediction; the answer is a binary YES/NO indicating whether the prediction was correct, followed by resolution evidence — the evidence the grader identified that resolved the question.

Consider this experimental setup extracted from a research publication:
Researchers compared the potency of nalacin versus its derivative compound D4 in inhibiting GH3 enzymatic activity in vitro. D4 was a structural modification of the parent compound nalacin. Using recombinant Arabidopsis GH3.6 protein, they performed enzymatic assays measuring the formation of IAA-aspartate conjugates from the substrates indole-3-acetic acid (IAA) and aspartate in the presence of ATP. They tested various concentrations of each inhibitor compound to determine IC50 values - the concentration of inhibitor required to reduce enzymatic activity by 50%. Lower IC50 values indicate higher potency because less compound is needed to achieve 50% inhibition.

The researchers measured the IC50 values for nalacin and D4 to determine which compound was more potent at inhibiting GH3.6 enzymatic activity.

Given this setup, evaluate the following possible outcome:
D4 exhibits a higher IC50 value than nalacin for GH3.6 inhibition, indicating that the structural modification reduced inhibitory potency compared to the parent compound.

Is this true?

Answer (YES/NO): YES